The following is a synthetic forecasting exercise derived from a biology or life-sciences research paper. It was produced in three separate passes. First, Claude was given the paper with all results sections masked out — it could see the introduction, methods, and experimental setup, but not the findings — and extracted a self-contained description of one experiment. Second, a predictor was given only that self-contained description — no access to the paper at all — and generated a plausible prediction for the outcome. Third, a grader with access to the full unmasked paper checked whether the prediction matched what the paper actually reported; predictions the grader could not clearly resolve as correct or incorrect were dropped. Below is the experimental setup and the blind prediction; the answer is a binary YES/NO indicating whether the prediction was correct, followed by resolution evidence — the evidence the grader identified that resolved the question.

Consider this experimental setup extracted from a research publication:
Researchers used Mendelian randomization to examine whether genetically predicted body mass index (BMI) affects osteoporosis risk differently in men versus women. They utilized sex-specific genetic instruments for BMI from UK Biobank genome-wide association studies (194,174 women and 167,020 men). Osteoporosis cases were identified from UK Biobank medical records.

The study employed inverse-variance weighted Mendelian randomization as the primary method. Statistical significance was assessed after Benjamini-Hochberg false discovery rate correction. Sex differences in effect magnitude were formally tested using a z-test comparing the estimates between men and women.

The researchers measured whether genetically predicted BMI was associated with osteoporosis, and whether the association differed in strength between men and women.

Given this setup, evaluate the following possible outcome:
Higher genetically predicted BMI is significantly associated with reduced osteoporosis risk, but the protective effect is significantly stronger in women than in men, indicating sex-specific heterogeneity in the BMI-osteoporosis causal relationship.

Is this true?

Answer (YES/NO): YES